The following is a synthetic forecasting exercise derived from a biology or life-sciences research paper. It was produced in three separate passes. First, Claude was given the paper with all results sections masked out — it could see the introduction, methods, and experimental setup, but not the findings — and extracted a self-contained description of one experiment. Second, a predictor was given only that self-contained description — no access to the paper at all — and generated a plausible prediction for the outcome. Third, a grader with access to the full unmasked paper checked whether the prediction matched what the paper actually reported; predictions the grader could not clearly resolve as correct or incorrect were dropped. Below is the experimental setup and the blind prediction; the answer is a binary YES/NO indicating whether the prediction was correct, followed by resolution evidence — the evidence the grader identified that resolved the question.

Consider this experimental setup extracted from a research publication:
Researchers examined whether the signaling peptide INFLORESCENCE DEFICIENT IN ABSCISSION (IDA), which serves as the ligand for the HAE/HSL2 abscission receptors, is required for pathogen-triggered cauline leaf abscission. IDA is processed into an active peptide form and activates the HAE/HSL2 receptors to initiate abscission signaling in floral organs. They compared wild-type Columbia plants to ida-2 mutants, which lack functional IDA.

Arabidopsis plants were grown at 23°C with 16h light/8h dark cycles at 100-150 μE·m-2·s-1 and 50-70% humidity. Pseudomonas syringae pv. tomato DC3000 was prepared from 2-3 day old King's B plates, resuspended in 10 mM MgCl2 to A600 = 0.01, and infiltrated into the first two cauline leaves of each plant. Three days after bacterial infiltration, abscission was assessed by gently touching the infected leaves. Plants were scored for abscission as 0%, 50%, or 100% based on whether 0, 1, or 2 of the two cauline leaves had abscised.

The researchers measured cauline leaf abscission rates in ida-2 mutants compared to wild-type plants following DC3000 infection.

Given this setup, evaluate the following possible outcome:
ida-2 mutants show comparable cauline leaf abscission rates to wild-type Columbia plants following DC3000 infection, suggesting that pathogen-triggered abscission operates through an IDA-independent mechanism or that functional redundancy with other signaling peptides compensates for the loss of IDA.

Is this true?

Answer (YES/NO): NO